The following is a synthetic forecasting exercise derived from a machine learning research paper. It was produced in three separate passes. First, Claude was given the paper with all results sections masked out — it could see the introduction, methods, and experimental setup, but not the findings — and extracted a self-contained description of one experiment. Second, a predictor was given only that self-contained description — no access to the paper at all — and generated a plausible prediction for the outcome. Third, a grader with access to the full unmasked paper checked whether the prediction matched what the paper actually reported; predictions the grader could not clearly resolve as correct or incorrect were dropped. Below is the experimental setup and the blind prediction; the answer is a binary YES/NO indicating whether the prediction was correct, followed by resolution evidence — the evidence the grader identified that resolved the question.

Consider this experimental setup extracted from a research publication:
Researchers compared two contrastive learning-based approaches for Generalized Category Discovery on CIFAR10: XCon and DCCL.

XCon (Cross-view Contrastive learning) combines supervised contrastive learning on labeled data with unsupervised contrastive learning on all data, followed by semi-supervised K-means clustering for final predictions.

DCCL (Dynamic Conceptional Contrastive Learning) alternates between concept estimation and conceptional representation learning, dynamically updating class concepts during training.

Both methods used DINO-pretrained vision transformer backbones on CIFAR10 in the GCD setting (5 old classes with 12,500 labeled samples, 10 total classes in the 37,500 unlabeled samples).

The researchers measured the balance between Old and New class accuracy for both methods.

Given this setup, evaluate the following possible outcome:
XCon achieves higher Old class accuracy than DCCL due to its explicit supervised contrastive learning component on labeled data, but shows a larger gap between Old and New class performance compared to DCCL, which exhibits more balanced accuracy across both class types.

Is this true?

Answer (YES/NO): YES